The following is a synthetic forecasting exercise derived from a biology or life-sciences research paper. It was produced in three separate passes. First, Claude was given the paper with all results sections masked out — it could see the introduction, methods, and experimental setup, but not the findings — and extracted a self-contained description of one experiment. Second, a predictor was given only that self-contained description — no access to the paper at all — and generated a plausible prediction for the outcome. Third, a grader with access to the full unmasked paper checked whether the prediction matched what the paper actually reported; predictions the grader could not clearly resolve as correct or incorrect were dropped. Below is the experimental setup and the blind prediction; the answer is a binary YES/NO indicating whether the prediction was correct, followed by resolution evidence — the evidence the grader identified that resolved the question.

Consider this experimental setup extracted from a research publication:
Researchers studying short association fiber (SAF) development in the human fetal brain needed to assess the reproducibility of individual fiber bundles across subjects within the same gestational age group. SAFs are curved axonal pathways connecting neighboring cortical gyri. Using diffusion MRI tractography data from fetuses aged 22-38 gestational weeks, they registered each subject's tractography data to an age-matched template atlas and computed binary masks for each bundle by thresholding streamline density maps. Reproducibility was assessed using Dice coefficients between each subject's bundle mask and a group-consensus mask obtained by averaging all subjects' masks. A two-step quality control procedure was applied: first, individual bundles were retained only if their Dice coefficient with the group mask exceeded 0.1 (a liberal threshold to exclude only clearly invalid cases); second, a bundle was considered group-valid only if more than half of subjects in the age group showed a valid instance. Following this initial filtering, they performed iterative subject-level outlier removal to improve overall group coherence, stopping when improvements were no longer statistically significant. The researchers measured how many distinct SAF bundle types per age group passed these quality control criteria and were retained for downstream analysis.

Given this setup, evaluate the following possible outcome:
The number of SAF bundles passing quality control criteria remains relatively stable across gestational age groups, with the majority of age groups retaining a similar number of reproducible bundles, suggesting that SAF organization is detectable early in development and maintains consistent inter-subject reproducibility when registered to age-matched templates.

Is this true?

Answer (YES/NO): YES